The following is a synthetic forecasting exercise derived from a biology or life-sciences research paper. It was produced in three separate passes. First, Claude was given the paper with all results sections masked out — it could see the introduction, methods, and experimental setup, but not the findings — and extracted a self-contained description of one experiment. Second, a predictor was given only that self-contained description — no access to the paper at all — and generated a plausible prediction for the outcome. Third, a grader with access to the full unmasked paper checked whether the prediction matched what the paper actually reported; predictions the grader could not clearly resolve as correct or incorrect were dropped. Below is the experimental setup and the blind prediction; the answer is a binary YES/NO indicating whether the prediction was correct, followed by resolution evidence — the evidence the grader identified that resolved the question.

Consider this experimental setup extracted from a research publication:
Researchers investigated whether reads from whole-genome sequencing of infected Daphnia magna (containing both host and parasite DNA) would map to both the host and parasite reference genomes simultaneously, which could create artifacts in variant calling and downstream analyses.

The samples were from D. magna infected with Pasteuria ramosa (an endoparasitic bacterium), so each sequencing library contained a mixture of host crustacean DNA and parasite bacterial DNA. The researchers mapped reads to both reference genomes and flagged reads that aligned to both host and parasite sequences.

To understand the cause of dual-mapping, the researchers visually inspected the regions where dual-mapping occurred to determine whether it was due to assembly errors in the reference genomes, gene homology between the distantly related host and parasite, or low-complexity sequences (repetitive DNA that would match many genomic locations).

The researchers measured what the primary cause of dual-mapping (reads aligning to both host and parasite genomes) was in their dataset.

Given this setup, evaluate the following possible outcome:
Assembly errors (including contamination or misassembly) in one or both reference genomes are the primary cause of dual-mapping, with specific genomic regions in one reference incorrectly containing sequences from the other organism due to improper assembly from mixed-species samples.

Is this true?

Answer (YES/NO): NO